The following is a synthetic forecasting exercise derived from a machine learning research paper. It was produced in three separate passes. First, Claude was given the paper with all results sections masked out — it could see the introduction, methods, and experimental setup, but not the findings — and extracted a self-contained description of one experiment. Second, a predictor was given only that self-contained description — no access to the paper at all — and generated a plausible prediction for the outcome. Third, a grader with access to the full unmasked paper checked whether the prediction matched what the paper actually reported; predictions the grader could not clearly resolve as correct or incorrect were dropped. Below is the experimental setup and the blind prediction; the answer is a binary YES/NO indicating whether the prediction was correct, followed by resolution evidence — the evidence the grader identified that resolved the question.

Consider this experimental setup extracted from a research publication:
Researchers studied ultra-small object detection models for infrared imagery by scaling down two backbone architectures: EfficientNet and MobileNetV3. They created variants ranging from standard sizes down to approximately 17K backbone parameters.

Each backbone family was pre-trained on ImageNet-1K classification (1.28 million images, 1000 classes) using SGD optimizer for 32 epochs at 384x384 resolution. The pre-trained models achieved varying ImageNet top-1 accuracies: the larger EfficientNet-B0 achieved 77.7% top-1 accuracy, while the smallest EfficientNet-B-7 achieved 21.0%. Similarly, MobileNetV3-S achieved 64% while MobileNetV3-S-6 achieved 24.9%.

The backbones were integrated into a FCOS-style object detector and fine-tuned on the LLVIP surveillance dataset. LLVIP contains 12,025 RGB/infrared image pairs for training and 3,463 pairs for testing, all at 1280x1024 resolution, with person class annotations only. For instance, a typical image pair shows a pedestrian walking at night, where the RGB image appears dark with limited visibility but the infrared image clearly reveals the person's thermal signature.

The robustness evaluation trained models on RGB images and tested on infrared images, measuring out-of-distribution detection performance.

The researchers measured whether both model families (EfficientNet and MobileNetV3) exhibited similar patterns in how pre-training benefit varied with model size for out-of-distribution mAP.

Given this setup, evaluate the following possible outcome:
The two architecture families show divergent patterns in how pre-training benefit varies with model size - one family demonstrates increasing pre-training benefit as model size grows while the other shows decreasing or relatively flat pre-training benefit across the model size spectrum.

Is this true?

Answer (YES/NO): NO